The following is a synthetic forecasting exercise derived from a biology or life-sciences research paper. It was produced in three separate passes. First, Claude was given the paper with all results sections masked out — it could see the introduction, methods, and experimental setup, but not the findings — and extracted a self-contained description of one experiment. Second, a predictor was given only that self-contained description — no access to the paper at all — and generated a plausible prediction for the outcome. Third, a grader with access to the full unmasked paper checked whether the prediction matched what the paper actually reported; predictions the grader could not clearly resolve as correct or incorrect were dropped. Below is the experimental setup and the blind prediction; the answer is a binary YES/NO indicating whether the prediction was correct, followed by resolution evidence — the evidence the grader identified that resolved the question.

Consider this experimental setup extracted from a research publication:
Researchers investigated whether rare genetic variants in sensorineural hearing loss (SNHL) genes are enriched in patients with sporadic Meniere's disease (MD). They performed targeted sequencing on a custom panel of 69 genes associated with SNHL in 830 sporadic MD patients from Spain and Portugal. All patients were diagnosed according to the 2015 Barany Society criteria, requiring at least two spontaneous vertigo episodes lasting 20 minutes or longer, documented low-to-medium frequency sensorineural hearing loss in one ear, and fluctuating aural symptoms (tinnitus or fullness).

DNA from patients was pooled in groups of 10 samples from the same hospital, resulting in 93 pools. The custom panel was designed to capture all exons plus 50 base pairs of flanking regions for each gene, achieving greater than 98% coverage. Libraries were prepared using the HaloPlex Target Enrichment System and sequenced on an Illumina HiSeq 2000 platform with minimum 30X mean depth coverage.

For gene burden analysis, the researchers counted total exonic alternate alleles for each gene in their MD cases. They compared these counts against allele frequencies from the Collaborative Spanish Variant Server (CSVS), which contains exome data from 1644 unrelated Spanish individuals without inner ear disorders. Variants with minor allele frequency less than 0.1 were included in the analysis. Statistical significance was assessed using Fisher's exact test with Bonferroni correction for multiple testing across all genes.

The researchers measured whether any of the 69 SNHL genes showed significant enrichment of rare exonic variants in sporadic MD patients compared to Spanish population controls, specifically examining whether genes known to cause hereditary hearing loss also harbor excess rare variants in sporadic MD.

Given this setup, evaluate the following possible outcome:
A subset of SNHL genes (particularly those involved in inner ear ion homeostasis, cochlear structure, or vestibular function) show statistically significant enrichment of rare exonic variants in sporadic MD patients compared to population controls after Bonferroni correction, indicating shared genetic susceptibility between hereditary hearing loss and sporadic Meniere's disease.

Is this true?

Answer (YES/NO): YES